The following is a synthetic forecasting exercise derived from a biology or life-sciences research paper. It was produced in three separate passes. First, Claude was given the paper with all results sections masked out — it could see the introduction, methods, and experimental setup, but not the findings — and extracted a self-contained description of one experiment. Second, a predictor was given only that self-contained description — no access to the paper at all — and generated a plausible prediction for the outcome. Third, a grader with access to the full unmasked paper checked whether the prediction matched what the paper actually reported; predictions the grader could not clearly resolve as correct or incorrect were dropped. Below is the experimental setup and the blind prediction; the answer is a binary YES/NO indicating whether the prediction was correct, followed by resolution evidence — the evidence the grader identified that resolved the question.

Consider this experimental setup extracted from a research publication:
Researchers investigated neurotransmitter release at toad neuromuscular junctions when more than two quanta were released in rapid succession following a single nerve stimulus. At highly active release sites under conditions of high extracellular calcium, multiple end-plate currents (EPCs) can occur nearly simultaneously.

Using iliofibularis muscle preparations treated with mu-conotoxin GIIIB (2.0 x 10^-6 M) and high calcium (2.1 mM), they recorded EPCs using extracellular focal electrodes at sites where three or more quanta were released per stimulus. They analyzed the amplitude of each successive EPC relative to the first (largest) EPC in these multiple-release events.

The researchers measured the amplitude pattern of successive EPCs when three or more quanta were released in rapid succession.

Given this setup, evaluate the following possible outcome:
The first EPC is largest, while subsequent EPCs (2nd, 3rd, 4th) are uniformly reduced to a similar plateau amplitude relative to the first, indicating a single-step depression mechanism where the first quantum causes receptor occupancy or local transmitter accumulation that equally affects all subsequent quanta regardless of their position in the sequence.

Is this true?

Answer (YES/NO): NO